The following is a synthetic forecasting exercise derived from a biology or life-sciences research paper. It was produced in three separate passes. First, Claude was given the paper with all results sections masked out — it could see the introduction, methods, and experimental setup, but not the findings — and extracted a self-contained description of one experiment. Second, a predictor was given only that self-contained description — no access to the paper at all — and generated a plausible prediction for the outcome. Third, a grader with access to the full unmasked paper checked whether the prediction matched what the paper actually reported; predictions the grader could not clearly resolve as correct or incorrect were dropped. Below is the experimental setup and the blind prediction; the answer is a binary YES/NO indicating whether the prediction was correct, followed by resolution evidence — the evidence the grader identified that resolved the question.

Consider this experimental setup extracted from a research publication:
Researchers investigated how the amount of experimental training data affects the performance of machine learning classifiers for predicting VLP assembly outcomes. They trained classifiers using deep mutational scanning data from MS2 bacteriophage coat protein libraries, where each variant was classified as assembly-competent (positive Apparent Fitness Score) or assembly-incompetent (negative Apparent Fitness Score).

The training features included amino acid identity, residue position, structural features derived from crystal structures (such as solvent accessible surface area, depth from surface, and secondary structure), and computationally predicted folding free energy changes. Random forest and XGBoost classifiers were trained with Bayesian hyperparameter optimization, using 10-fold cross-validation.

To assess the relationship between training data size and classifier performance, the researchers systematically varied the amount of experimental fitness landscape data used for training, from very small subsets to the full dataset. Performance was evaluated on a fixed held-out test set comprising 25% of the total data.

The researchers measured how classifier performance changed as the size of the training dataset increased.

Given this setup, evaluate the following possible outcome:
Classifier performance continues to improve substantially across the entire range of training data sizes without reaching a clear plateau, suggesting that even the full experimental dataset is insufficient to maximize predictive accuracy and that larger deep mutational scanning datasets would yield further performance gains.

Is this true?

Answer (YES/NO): NO